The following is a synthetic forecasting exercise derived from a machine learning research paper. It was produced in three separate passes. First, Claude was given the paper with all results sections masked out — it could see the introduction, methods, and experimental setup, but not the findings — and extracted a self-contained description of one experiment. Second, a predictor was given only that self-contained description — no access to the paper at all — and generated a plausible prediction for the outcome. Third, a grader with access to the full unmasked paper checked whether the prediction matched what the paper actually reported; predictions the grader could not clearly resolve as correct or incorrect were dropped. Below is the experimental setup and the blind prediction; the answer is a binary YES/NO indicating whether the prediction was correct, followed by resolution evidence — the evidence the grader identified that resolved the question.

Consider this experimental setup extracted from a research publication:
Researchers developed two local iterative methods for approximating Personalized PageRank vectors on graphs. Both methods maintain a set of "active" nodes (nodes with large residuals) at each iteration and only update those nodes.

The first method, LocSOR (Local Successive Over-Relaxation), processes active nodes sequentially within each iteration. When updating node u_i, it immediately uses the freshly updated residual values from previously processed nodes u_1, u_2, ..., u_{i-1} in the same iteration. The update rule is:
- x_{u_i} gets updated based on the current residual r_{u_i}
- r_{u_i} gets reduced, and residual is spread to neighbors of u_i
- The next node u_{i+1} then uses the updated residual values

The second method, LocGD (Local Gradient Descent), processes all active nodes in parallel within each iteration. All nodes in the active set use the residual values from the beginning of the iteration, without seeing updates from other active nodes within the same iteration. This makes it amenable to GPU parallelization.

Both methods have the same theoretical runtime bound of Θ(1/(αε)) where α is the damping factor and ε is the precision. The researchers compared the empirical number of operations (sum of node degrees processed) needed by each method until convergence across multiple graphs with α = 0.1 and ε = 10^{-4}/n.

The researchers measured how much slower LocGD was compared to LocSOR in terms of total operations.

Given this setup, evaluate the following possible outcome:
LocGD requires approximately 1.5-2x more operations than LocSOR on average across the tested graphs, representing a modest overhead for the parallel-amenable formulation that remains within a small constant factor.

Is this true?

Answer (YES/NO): YES